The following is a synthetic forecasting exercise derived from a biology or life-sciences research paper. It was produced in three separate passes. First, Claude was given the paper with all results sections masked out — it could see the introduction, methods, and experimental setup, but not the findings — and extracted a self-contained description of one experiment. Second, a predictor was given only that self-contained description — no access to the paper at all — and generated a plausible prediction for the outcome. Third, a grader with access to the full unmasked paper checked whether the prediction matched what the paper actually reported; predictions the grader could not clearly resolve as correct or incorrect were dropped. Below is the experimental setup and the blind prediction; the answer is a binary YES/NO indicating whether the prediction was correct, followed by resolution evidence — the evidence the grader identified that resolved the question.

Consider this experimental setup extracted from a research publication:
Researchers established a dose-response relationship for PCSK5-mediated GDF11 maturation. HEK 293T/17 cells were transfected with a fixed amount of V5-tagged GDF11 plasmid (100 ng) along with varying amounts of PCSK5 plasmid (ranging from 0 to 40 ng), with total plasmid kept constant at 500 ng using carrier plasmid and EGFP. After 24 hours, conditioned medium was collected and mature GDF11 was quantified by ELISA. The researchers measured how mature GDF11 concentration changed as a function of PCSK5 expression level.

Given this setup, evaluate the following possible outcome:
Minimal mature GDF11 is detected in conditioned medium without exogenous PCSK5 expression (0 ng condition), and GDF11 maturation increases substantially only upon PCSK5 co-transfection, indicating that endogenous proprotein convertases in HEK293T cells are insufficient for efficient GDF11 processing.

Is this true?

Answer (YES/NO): YES